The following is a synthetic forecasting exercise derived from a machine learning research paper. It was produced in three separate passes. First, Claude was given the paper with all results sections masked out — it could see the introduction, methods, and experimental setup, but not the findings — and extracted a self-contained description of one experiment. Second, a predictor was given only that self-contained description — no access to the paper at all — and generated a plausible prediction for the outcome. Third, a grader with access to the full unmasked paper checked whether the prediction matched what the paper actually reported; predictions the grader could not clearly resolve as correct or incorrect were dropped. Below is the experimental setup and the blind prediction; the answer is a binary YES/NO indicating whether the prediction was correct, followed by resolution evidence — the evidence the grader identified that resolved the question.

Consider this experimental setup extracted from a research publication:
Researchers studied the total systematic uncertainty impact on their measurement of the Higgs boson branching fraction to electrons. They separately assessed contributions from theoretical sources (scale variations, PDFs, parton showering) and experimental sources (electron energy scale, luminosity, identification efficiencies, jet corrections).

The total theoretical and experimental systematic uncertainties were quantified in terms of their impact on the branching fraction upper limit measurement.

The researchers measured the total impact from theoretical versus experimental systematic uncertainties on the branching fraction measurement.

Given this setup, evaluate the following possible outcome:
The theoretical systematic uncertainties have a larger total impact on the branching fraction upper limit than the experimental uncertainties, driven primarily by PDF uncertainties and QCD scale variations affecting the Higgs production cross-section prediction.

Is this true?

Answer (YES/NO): NO